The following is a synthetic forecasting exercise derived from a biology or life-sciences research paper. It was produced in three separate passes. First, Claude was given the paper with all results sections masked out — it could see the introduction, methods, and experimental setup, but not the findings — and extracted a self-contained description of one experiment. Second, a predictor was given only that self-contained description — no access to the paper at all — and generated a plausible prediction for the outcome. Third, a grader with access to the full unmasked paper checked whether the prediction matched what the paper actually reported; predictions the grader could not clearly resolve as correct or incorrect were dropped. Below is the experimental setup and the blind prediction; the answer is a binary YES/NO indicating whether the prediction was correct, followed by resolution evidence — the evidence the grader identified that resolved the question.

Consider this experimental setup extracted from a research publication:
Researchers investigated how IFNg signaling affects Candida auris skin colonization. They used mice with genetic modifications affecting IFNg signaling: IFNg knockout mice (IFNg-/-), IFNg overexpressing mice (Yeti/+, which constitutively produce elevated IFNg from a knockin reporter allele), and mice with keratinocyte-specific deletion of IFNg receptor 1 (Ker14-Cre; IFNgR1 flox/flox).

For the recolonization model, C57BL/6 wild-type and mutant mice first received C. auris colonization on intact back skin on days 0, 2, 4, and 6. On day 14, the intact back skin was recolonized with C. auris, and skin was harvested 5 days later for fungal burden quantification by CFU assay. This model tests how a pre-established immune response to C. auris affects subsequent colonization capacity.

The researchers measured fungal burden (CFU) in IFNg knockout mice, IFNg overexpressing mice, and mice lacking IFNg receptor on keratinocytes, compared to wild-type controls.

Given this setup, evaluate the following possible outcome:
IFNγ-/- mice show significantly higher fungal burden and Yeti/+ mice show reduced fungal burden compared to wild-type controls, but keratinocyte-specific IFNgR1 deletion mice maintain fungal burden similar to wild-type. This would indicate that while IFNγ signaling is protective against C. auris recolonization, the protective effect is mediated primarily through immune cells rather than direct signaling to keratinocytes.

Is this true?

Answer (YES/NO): NO